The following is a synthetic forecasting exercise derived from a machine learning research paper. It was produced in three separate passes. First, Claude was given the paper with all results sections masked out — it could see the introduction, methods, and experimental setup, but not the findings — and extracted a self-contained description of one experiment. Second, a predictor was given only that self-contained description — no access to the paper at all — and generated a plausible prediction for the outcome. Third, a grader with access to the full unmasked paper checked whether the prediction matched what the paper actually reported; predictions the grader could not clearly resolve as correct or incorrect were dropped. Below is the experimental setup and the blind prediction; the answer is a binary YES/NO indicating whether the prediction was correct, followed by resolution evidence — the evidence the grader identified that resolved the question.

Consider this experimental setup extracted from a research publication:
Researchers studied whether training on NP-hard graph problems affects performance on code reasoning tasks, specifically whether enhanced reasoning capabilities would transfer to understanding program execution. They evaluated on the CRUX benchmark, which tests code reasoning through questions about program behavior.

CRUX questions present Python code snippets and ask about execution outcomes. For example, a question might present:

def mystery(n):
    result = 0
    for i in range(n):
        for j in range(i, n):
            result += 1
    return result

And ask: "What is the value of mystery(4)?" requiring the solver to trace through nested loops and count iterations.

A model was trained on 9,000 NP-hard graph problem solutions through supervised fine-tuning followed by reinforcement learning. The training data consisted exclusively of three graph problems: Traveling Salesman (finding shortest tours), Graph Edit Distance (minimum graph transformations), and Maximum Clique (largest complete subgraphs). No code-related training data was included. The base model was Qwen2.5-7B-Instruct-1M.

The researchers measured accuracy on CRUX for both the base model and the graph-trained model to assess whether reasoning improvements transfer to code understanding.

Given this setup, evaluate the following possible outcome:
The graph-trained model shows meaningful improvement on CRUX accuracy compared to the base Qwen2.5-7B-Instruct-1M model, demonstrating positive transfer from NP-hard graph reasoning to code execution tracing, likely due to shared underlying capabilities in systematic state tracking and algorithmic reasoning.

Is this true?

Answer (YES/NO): NO